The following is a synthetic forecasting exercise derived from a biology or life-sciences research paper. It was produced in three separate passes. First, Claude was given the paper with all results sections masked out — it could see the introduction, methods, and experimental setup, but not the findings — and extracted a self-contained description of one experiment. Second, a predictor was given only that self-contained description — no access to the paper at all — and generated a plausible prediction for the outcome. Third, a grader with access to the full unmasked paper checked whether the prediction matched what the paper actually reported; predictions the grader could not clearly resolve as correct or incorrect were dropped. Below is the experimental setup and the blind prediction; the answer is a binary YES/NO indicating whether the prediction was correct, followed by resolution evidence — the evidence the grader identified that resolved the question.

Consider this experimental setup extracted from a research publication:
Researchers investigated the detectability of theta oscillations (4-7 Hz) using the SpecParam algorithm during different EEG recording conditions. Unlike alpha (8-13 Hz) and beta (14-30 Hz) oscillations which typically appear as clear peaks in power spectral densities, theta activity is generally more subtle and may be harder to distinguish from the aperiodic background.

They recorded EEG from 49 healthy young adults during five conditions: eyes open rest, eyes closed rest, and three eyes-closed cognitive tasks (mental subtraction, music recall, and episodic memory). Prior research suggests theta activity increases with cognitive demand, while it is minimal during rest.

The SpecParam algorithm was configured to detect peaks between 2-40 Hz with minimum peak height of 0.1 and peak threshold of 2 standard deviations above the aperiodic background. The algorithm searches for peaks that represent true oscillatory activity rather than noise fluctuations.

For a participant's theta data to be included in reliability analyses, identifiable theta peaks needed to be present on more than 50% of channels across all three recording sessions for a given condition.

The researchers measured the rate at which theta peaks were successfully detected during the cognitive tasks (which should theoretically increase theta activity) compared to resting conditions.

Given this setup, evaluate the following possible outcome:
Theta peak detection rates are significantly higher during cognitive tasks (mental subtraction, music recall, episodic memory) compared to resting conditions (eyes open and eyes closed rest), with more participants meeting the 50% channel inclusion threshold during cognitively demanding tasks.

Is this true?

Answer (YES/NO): NO